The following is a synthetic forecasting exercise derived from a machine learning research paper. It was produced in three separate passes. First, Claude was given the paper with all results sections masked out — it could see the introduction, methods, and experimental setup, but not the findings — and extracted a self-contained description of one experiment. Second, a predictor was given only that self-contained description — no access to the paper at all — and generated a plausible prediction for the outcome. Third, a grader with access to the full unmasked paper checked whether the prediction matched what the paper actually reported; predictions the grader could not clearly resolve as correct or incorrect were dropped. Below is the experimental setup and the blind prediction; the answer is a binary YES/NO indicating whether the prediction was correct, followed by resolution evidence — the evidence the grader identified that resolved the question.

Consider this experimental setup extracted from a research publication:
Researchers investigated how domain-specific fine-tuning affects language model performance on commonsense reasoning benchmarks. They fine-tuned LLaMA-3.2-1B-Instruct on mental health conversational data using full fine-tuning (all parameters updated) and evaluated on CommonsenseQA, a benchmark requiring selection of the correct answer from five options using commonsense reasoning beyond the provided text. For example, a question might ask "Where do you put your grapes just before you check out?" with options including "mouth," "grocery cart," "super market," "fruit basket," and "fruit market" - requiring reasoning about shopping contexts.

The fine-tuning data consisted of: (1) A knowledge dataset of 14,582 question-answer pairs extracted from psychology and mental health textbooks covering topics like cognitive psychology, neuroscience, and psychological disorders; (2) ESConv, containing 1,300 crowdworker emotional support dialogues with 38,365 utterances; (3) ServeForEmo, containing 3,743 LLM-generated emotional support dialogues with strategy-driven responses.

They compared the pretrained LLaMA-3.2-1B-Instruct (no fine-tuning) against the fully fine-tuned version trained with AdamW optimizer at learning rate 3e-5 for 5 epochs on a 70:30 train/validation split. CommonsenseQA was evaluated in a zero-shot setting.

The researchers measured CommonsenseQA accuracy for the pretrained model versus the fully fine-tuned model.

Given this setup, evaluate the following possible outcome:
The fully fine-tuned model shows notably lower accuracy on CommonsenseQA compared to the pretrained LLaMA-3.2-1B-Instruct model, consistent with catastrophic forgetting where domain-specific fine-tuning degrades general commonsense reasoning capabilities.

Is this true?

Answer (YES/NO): NO